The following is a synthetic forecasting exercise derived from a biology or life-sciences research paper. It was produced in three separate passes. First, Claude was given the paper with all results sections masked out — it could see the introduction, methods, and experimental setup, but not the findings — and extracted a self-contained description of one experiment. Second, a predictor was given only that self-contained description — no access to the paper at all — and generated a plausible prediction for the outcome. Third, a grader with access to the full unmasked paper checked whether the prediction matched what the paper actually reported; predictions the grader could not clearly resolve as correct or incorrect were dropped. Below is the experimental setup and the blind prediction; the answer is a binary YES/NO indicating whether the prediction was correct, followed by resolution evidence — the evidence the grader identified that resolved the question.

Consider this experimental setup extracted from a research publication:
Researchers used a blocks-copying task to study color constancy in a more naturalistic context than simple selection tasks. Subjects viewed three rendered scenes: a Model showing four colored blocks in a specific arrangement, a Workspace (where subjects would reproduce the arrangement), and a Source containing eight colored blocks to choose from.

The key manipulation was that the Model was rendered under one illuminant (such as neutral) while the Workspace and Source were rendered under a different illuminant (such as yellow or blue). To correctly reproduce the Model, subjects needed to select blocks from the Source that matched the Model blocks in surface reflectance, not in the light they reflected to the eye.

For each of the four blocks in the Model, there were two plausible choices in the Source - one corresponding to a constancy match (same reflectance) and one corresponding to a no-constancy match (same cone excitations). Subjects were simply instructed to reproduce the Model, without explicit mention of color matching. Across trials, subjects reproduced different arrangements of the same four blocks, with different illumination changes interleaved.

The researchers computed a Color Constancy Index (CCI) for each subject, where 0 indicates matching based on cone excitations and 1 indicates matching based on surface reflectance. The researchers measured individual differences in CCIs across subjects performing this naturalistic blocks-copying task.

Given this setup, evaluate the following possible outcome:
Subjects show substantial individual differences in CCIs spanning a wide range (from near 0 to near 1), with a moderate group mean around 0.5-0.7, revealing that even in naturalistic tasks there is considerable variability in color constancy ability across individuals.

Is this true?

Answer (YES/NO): NO